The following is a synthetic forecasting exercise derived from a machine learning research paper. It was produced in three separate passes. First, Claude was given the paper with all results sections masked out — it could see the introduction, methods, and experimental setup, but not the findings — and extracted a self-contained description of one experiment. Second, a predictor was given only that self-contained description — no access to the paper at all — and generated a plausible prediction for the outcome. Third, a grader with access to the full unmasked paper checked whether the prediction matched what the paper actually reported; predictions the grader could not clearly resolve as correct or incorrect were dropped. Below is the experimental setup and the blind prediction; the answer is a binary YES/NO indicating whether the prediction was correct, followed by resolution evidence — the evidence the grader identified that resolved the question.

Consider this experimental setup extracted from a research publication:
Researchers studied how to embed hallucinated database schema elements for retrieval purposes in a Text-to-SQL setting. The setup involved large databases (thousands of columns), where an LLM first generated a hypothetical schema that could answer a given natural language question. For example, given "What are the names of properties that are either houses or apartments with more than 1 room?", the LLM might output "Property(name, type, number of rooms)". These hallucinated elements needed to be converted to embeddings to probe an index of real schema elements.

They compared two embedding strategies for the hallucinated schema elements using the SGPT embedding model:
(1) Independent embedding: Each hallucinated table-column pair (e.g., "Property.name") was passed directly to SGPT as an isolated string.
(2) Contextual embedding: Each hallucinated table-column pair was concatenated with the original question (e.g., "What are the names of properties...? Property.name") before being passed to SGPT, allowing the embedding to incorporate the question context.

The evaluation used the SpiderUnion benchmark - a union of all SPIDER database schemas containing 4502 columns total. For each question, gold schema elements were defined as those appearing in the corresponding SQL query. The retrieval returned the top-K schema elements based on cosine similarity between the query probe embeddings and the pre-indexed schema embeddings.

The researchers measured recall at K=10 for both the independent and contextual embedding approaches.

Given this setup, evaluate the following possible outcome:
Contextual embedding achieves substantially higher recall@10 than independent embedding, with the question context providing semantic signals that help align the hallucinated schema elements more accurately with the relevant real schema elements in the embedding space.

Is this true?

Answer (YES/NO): YES